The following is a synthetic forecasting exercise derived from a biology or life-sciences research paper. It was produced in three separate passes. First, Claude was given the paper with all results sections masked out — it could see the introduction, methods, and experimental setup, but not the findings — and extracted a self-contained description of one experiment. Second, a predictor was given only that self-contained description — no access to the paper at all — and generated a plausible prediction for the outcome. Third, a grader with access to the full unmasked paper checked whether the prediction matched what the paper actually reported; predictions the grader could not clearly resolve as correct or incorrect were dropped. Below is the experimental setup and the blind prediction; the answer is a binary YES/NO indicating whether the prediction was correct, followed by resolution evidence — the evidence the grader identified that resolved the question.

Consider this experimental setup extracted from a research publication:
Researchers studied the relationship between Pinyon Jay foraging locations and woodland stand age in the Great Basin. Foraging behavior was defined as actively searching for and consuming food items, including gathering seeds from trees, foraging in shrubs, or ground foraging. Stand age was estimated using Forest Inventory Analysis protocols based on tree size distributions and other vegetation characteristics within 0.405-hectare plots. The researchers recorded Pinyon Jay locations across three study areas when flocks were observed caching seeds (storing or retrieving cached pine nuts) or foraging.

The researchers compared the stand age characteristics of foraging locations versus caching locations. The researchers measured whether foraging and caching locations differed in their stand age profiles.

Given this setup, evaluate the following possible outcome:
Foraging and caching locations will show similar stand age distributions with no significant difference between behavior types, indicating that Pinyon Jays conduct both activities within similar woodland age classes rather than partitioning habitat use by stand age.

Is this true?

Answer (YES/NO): NO